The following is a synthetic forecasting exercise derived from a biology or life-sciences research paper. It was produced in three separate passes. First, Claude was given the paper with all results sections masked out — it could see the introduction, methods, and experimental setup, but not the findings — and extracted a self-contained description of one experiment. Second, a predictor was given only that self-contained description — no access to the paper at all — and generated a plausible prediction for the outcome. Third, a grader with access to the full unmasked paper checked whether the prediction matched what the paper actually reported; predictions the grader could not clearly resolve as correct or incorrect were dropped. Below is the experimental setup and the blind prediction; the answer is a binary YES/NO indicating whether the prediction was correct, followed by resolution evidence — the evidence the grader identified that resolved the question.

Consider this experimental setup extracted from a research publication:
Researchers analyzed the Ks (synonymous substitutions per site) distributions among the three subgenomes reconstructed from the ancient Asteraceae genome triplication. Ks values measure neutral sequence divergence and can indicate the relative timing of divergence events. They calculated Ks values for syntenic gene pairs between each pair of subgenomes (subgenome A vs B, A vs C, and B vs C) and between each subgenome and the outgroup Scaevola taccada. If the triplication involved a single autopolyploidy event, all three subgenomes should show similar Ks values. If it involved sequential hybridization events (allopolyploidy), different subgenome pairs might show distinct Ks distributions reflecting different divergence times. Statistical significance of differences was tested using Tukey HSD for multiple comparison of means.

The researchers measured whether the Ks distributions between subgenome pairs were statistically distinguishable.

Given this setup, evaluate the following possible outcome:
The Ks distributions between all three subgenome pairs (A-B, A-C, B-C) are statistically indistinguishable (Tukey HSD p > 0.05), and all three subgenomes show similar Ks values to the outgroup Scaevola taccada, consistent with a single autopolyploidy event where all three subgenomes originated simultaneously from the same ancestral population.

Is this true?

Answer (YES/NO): NO